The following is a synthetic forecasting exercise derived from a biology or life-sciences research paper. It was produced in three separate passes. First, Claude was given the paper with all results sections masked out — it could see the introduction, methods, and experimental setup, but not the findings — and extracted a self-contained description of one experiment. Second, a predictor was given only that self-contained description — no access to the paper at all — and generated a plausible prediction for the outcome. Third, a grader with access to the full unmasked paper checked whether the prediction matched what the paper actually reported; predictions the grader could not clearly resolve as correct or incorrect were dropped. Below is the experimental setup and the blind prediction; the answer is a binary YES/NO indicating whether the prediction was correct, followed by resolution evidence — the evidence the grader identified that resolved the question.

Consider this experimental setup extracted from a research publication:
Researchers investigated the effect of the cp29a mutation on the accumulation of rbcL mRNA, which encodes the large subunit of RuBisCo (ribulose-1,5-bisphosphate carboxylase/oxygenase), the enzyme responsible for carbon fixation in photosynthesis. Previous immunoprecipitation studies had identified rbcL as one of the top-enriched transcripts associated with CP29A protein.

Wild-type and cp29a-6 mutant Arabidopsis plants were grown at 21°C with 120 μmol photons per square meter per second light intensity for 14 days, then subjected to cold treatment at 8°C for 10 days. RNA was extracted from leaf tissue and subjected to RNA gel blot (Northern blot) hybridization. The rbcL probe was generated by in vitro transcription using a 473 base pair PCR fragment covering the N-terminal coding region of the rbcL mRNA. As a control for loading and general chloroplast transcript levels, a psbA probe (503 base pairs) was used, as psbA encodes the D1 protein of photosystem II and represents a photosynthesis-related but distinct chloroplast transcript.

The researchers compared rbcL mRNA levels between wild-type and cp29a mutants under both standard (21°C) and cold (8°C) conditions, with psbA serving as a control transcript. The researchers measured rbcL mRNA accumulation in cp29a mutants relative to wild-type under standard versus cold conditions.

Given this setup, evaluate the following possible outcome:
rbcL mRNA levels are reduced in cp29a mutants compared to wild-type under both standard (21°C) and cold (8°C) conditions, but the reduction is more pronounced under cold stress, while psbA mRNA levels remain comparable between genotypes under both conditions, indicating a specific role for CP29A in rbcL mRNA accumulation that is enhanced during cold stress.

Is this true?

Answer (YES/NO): NO